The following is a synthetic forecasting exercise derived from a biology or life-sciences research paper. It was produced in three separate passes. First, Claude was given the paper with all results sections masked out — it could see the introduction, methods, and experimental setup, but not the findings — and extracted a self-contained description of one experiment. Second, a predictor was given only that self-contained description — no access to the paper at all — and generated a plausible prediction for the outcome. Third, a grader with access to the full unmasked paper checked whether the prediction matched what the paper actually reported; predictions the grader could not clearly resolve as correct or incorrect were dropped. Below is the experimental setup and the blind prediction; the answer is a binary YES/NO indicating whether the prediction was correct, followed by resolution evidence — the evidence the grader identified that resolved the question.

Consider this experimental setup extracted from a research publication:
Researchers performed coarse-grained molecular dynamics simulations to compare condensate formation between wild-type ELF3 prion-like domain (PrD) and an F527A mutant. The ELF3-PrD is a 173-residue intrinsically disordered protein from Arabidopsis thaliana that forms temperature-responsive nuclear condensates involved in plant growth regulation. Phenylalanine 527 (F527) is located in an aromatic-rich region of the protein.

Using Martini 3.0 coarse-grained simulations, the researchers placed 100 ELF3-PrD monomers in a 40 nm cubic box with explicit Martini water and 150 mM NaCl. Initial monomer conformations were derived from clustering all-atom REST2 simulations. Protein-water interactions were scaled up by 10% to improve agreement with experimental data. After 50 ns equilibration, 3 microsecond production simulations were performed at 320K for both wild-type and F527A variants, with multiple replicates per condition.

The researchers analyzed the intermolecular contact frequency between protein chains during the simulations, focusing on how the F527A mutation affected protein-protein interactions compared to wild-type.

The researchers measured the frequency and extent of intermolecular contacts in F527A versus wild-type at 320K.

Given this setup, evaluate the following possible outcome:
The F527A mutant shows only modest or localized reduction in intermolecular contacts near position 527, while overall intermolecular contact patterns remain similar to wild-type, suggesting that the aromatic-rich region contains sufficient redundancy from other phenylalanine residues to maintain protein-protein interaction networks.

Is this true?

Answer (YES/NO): NO